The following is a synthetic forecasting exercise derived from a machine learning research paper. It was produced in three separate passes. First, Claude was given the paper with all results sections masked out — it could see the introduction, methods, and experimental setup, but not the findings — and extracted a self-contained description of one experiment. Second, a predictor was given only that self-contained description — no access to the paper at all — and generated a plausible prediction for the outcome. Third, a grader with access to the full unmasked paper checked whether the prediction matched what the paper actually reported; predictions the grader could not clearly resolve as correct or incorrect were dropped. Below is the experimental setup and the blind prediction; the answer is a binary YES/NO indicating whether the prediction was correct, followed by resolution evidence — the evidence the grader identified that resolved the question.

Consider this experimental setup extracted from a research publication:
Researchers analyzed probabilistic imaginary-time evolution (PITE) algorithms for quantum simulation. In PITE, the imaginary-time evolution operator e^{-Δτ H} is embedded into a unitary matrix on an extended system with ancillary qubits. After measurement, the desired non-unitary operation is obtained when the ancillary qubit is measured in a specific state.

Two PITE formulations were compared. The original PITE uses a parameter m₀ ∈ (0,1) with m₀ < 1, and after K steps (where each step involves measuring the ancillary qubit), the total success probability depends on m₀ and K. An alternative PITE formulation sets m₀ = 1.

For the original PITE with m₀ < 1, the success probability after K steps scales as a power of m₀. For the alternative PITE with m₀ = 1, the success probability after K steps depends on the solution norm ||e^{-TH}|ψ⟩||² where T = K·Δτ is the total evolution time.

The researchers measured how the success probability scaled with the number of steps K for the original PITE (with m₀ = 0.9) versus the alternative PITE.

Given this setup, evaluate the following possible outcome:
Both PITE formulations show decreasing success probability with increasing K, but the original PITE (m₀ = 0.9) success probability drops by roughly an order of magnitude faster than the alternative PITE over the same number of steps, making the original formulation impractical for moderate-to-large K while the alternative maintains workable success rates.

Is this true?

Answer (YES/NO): NO